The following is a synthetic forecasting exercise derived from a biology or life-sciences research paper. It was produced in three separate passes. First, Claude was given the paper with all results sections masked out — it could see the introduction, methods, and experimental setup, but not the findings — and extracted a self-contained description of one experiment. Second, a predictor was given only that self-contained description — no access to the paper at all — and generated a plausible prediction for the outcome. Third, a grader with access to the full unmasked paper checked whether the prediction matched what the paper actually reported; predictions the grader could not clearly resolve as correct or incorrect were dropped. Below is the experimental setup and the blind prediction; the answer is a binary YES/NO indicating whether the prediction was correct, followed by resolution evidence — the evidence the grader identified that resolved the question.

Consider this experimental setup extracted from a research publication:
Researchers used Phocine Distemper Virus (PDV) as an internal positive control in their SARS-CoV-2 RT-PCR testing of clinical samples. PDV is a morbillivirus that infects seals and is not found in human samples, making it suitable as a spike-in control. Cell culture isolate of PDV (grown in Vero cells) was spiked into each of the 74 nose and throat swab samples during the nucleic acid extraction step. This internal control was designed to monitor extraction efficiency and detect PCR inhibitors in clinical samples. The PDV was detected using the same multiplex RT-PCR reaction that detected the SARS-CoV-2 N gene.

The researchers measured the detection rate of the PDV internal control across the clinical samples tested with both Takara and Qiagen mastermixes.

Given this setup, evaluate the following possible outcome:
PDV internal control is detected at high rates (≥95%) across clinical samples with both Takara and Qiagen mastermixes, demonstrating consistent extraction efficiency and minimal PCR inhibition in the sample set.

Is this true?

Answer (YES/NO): NO